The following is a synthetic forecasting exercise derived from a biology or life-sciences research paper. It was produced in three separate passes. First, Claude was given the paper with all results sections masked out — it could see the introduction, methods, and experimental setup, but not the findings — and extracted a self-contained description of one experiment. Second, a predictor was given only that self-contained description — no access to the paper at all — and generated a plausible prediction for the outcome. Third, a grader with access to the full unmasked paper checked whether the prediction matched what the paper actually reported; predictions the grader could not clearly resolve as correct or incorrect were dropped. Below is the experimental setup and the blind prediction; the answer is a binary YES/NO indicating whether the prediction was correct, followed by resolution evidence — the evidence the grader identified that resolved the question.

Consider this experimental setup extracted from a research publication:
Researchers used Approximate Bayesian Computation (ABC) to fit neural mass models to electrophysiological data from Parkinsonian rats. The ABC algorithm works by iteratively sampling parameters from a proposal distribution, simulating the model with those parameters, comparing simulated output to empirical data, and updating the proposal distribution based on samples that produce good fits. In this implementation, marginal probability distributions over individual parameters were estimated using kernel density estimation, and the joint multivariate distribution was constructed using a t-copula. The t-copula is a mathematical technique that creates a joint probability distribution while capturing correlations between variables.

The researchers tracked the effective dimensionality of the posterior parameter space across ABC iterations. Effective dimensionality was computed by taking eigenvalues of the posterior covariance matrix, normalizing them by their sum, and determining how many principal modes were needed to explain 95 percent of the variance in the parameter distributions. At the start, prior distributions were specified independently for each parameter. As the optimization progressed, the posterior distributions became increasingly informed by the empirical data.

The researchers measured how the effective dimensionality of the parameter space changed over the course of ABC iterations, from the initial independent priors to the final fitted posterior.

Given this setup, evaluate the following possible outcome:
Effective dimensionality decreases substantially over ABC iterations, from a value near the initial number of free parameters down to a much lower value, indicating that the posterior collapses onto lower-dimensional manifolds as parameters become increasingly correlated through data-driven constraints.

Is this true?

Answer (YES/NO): YES